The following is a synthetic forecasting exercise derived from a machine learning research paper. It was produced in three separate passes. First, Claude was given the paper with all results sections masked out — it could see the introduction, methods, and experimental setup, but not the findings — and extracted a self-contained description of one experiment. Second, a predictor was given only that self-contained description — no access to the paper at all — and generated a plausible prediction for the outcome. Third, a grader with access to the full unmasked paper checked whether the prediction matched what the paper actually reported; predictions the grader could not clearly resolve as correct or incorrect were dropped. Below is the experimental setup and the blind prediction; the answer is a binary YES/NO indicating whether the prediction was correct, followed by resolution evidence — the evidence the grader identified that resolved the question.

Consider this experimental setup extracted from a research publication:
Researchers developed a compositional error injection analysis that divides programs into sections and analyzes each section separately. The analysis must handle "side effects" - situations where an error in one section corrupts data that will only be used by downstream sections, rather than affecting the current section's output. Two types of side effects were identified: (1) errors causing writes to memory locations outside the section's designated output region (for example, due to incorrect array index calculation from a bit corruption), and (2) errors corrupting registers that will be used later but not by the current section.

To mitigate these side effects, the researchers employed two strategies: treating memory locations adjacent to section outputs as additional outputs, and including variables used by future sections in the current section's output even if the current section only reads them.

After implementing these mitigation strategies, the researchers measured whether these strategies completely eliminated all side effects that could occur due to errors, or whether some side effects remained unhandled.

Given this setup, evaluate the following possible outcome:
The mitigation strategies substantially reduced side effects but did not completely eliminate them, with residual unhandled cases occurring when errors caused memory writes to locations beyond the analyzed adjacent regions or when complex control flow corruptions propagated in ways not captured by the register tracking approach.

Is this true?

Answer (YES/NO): YES